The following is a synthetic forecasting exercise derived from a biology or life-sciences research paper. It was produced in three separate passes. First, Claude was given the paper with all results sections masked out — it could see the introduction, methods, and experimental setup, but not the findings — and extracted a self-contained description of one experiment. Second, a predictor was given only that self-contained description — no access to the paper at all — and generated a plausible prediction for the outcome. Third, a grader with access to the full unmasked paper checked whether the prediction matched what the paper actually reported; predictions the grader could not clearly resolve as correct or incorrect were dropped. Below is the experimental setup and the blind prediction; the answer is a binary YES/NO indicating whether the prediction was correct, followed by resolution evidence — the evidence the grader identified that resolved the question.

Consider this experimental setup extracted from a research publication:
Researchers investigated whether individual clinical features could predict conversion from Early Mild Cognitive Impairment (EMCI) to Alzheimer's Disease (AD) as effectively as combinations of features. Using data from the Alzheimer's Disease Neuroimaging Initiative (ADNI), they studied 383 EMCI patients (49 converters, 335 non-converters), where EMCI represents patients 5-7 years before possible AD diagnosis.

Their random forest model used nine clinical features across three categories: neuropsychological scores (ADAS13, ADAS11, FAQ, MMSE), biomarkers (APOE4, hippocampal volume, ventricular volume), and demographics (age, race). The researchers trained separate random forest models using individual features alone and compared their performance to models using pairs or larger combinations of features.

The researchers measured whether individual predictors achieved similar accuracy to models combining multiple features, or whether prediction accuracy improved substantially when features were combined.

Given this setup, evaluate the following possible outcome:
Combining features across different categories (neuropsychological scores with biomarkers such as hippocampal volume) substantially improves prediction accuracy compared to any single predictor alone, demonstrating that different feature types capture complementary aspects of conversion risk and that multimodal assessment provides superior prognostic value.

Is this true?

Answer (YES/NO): YES